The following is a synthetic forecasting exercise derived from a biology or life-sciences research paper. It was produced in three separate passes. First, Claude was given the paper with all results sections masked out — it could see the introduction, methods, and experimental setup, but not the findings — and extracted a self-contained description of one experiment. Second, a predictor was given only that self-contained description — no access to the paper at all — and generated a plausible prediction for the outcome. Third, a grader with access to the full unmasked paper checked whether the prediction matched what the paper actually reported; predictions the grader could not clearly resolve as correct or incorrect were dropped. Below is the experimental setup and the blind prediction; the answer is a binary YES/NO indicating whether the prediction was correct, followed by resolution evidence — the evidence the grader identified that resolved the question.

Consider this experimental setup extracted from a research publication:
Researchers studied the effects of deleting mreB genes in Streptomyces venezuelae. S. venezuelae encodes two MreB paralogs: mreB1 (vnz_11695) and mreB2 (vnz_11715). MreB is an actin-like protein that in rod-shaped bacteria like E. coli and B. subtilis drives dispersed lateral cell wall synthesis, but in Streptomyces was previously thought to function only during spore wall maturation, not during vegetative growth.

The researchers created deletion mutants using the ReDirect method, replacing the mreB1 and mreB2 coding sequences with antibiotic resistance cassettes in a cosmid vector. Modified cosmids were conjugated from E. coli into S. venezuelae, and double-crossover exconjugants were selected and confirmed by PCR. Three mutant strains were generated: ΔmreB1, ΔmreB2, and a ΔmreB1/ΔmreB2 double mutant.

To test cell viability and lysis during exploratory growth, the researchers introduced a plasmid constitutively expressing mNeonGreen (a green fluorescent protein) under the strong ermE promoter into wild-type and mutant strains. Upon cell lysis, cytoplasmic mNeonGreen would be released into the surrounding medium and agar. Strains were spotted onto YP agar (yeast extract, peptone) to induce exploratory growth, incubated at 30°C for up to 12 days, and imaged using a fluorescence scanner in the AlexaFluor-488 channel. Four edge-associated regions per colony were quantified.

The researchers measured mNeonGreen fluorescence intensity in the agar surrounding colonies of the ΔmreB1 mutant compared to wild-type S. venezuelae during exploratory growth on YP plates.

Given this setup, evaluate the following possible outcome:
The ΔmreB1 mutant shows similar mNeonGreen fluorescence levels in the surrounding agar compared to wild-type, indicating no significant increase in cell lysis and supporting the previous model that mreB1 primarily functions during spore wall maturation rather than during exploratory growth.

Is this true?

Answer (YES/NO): NO